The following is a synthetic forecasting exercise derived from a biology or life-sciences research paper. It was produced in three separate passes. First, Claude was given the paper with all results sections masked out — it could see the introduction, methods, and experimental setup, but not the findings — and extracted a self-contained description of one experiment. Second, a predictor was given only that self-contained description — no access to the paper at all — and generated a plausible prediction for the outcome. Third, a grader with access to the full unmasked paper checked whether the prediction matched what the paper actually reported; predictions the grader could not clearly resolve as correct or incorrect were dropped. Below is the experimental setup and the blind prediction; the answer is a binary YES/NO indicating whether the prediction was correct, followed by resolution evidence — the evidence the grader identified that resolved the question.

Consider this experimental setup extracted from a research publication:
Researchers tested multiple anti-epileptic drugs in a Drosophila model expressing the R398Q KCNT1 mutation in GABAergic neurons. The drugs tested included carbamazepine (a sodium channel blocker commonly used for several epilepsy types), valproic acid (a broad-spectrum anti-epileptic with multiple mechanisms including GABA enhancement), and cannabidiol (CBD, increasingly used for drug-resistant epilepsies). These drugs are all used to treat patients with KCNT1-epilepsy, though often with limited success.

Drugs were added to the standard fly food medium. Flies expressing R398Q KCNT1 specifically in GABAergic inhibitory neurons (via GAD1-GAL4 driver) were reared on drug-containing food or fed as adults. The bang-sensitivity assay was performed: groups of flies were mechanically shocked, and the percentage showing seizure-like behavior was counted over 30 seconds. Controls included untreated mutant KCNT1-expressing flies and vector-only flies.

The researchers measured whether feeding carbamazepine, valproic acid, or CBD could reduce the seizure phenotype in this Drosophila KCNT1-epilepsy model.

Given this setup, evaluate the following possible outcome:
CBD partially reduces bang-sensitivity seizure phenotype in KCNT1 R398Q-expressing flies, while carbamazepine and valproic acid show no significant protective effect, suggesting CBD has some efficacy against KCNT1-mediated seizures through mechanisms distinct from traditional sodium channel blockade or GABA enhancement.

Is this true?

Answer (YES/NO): NO